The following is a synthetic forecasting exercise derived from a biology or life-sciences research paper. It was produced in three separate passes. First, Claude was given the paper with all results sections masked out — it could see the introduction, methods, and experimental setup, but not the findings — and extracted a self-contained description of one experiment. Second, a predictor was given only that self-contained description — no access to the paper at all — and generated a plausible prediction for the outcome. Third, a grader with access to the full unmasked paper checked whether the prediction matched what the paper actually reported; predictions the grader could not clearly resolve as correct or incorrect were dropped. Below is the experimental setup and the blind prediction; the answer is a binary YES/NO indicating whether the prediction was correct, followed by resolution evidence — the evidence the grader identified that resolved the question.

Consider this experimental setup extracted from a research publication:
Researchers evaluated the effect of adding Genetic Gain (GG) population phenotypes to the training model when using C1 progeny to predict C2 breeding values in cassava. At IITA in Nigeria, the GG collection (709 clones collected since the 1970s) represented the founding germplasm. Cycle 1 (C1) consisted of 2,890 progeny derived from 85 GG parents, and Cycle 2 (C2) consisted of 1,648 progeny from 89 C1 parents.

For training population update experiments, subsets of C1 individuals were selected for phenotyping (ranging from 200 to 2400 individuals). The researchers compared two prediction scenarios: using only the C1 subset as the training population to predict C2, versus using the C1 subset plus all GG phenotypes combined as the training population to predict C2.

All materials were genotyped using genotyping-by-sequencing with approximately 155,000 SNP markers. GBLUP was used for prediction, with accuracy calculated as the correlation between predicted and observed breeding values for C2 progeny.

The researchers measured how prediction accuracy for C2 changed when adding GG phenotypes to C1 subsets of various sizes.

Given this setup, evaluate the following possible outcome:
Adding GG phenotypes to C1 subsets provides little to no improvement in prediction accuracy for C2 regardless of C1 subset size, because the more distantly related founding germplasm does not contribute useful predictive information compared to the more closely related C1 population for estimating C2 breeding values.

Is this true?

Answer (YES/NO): NO